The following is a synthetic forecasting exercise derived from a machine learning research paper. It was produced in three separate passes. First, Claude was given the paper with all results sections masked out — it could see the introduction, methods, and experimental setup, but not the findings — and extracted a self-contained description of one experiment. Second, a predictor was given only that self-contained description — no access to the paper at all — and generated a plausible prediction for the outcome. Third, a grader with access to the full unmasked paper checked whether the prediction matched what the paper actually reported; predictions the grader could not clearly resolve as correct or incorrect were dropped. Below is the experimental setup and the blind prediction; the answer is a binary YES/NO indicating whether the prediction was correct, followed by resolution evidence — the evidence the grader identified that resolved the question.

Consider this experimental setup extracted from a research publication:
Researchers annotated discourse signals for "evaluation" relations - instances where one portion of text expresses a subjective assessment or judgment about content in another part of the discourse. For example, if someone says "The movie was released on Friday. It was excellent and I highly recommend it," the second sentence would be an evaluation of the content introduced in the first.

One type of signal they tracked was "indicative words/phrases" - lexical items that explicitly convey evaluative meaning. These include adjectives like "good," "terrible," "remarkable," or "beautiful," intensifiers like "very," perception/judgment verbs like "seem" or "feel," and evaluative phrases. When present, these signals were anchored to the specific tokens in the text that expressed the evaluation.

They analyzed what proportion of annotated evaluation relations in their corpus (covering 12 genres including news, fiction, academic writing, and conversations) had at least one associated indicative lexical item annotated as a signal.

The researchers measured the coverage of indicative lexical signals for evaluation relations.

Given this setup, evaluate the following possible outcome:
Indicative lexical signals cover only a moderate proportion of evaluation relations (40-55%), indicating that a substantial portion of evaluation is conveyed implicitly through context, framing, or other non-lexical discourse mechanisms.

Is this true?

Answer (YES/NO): NO